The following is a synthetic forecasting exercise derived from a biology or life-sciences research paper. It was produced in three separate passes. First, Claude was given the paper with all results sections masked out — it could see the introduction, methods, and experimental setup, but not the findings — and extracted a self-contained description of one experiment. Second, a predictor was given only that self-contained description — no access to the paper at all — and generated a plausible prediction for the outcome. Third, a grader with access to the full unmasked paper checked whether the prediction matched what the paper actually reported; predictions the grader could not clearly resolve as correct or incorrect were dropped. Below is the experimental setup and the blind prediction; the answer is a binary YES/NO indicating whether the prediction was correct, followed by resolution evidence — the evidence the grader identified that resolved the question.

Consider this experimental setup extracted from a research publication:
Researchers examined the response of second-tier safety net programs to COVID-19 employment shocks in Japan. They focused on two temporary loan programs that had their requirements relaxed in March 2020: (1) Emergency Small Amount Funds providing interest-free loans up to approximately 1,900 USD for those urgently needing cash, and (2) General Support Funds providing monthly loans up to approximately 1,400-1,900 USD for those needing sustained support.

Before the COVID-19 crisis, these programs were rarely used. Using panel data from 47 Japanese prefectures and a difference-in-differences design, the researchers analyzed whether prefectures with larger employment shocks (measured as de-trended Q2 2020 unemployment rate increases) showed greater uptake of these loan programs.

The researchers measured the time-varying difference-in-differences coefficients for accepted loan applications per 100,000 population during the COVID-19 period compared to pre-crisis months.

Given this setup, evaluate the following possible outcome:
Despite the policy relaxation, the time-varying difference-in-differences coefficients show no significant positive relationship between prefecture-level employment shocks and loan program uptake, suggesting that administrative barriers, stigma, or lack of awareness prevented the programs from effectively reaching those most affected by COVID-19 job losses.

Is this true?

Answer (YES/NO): NO